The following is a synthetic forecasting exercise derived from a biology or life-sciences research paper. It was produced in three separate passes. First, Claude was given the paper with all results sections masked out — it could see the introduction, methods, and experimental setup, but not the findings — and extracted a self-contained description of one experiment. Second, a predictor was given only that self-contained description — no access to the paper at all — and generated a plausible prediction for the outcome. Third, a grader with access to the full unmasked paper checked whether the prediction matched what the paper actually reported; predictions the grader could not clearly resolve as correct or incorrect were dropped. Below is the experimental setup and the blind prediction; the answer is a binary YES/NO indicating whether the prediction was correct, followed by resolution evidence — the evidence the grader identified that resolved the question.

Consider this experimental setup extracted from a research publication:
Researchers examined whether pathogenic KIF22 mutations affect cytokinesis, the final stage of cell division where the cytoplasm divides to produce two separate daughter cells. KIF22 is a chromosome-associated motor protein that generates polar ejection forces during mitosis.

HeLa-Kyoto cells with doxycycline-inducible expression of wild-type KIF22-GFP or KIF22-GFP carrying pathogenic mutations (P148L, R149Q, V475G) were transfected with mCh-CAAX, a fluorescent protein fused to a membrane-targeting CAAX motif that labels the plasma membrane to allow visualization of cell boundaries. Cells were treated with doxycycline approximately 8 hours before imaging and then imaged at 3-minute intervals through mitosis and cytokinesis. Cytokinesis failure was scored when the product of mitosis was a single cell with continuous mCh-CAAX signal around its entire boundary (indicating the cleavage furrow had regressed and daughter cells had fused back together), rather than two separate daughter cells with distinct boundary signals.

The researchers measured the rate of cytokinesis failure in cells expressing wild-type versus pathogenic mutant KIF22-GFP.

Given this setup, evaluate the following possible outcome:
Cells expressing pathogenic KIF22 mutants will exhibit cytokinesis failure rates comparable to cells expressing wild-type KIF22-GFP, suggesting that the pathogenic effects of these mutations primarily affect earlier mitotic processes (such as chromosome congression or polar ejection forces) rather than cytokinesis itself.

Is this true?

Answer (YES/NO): NO